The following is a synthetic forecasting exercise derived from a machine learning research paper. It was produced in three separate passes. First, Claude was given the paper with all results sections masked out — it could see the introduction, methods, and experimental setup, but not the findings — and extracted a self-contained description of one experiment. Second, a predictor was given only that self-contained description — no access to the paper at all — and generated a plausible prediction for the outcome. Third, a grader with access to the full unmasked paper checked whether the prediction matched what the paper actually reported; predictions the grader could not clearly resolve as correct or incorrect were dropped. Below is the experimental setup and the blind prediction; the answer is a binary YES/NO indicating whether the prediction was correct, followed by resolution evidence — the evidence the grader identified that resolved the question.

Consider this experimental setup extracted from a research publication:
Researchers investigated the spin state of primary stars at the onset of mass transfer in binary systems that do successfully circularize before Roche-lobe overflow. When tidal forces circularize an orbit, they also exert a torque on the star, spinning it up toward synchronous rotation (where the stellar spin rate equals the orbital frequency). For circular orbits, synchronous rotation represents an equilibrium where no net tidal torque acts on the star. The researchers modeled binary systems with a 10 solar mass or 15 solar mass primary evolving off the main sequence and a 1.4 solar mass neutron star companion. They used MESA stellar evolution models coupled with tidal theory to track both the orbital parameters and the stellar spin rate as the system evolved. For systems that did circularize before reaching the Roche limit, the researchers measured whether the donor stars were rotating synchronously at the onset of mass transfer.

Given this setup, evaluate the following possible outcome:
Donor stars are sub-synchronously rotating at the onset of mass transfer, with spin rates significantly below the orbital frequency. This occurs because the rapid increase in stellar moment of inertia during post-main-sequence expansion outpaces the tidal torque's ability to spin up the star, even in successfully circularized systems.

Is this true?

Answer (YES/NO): YES